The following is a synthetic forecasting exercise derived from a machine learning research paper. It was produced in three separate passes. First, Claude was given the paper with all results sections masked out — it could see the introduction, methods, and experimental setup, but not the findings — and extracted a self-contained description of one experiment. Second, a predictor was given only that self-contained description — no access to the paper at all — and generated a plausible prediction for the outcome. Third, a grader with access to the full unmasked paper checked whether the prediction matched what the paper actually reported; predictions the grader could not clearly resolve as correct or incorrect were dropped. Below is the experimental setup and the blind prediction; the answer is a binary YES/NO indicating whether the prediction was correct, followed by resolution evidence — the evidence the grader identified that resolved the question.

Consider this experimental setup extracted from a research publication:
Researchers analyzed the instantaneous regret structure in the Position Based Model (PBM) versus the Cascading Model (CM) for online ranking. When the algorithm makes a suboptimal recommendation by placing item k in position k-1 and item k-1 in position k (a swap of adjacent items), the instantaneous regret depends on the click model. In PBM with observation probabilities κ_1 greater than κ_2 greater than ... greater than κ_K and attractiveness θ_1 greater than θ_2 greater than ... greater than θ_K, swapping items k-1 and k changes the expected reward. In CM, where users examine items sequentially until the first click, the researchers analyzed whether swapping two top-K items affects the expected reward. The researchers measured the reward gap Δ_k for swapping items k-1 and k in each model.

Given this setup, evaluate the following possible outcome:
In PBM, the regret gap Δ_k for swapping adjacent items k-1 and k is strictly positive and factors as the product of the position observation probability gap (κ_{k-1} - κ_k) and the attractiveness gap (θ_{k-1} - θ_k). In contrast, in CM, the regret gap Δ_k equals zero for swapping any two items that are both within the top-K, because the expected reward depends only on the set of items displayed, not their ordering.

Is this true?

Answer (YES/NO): YES